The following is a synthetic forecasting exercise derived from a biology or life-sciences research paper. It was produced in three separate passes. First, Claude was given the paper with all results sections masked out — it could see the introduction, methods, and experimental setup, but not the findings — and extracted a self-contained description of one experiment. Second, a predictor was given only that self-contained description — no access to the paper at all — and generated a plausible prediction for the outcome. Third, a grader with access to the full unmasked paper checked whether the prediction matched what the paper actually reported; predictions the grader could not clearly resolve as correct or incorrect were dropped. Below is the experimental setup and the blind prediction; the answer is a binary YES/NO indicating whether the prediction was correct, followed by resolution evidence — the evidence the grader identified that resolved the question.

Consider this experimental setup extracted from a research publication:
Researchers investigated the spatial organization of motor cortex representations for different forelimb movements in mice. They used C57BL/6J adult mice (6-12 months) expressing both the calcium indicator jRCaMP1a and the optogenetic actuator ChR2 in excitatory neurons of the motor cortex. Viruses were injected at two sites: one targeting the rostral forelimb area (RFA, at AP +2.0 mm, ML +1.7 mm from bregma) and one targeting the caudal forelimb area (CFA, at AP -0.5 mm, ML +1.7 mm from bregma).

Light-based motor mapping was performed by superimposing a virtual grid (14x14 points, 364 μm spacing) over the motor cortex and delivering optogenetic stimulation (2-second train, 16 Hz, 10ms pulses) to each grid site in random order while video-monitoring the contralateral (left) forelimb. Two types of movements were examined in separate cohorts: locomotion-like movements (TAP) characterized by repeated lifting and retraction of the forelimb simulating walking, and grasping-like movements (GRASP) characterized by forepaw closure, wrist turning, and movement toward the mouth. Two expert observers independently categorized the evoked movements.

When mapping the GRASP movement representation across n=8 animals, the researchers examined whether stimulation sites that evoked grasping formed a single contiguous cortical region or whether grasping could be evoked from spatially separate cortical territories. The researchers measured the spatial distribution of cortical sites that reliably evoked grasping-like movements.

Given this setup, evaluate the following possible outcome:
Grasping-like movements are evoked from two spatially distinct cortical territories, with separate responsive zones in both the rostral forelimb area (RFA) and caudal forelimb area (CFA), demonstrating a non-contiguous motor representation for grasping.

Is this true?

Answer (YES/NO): NO